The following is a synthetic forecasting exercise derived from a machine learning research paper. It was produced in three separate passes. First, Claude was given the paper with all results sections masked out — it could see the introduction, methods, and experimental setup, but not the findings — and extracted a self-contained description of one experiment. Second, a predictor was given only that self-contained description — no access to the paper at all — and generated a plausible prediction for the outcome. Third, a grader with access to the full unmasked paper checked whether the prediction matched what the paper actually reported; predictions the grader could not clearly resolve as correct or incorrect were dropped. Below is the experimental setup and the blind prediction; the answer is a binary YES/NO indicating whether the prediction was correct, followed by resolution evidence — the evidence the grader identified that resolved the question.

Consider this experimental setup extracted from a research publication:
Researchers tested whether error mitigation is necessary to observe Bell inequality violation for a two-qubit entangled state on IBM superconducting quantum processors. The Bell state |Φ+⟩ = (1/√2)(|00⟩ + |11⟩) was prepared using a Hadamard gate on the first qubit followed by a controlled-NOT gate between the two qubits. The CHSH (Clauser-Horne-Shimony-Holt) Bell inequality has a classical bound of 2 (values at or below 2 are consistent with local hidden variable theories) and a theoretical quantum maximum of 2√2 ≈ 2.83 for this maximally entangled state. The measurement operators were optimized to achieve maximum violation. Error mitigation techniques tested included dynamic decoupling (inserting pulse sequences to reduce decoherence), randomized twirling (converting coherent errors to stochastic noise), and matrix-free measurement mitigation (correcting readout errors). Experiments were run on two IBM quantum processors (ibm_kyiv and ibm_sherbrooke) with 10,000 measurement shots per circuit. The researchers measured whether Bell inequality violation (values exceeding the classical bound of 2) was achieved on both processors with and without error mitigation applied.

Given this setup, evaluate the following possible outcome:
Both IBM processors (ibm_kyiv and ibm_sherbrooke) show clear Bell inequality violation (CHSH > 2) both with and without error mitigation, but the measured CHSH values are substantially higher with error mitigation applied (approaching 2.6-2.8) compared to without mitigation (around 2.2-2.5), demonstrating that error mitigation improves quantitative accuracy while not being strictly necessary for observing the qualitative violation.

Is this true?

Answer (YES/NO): NO